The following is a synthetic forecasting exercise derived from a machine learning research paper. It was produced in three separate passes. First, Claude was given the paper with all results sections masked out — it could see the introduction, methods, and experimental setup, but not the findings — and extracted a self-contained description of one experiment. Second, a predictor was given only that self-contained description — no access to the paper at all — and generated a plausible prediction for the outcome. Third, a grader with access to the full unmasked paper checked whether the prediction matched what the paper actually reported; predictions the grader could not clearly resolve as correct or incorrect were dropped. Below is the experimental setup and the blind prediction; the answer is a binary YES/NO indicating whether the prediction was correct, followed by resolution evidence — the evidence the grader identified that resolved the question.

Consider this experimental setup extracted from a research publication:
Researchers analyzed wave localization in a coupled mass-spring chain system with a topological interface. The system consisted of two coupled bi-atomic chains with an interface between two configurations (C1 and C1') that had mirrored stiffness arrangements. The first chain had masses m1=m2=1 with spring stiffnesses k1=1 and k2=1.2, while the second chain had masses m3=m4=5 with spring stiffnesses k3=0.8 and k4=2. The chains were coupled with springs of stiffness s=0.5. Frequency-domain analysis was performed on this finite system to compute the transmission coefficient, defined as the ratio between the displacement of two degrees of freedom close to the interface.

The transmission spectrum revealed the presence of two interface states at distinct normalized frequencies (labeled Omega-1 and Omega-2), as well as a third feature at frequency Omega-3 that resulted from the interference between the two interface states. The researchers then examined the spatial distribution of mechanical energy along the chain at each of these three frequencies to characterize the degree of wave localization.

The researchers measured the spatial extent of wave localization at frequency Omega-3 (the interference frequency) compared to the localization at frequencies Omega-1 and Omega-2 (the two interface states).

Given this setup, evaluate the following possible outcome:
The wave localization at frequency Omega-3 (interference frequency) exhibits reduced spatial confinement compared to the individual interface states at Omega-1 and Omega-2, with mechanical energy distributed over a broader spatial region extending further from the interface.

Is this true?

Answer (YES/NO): NO